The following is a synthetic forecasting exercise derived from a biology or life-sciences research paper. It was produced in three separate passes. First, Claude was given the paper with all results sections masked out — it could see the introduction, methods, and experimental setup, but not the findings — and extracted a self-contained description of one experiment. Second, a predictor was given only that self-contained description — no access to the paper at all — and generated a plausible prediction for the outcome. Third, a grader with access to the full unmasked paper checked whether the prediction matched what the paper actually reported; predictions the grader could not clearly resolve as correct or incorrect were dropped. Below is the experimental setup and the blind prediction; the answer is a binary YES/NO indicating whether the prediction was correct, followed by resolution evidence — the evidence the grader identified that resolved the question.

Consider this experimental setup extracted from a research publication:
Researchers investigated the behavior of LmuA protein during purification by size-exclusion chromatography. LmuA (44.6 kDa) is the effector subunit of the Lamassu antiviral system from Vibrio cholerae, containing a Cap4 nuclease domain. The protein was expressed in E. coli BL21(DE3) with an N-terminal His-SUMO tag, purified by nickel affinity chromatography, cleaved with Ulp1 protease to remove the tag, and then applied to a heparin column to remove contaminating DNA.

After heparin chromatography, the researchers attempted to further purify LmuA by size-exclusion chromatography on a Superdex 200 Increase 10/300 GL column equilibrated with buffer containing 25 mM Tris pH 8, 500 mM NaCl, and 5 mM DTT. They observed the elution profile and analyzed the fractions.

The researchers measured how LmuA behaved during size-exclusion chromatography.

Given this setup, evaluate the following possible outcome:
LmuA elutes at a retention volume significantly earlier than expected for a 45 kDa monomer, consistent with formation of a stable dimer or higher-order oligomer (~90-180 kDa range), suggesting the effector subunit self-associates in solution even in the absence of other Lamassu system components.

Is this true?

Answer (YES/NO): NO